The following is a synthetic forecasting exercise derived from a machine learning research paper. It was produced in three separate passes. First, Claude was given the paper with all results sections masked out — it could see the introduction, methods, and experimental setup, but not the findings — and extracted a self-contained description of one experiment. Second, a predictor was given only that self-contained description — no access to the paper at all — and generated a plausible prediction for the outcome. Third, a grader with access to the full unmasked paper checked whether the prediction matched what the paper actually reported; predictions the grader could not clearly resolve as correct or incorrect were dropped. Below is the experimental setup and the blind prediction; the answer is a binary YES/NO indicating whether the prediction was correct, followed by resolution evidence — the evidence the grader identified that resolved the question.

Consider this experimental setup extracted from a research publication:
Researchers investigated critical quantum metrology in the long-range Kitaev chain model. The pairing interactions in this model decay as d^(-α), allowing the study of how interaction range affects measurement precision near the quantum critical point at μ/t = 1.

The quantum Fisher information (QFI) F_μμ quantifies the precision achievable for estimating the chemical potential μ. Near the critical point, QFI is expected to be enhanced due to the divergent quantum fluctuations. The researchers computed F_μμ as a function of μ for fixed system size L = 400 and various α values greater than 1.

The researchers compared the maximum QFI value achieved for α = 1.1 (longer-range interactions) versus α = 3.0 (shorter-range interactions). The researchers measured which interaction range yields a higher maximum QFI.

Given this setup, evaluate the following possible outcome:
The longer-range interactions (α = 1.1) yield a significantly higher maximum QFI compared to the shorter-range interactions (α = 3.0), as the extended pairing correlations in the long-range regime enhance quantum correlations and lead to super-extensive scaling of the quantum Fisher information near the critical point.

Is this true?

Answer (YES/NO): NO